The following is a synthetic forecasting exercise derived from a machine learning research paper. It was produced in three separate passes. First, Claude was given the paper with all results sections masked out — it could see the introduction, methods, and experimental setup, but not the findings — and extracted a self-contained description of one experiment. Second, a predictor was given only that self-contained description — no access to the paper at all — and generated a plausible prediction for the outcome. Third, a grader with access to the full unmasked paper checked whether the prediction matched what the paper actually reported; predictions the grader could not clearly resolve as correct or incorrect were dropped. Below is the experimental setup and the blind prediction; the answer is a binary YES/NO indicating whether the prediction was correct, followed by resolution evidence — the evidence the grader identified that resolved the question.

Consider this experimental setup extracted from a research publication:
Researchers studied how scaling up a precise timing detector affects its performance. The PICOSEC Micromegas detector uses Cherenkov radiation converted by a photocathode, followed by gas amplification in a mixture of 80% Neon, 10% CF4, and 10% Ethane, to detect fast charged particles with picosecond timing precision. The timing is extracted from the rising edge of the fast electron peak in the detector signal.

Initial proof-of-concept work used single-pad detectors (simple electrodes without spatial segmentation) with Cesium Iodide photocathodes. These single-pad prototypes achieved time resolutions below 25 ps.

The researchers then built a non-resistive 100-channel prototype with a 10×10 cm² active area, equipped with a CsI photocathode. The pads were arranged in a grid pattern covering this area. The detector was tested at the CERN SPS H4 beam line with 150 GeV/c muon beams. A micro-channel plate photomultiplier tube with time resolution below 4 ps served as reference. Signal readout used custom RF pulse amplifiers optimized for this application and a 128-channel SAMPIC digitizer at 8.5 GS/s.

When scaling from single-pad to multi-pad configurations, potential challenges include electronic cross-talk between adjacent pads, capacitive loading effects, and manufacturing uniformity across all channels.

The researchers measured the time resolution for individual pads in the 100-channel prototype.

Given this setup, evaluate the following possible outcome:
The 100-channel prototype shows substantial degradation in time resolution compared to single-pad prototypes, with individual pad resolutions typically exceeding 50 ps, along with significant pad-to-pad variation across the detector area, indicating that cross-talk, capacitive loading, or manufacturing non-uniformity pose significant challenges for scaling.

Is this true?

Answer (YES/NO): NO